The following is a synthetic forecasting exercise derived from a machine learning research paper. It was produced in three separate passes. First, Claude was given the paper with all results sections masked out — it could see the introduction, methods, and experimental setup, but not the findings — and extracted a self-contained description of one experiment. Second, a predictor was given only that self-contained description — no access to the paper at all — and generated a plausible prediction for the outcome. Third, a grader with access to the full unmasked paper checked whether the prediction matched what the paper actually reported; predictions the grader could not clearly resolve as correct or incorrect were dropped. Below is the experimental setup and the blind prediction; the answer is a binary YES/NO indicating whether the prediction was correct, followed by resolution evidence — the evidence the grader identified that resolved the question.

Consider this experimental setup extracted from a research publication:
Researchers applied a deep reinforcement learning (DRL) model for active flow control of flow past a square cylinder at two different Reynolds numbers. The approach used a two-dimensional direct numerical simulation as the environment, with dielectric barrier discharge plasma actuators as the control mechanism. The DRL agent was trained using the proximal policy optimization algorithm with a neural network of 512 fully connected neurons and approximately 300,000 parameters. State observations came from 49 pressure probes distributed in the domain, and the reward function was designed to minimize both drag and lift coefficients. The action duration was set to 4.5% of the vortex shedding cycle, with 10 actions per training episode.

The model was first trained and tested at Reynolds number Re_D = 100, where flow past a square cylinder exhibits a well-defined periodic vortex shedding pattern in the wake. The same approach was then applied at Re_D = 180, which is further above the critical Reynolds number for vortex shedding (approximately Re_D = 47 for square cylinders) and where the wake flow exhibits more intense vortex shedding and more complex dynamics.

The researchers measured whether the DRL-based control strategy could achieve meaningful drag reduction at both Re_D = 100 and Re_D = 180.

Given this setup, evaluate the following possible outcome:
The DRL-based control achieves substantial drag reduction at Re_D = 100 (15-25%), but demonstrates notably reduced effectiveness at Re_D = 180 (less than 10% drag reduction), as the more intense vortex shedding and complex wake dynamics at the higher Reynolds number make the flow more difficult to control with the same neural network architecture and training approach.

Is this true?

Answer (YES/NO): NO